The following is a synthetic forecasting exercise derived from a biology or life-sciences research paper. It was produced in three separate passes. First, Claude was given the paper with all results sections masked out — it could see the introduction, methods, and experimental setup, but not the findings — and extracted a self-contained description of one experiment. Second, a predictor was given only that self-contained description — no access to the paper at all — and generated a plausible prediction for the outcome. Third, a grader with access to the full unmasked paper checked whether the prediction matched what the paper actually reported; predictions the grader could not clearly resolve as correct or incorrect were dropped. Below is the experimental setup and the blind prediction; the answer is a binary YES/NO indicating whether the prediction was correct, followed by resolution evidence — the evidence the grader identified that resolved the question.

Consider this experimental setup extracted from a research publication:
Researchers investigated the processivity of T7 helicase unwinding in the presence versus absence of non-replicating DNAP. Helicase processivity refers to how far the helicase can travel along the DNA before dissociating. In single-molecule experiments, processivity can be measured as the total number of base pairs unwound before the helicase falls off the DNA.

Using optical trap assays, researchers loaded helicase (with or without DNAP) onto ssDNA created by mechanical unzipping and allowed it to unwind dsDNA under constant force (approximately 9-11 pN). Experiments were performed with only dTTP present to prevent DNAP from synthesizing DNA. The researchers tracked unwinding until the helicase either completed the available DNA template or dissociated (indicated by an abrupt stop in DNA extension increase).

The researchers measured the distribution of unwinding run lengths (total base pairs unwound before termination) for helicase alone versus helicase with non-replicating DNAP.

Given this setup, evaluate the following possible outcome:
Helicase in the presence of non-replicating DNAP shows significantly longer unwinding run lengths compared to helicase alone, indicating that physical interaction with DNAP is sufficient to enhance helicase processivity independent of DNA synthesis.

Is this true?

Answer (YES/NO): YES